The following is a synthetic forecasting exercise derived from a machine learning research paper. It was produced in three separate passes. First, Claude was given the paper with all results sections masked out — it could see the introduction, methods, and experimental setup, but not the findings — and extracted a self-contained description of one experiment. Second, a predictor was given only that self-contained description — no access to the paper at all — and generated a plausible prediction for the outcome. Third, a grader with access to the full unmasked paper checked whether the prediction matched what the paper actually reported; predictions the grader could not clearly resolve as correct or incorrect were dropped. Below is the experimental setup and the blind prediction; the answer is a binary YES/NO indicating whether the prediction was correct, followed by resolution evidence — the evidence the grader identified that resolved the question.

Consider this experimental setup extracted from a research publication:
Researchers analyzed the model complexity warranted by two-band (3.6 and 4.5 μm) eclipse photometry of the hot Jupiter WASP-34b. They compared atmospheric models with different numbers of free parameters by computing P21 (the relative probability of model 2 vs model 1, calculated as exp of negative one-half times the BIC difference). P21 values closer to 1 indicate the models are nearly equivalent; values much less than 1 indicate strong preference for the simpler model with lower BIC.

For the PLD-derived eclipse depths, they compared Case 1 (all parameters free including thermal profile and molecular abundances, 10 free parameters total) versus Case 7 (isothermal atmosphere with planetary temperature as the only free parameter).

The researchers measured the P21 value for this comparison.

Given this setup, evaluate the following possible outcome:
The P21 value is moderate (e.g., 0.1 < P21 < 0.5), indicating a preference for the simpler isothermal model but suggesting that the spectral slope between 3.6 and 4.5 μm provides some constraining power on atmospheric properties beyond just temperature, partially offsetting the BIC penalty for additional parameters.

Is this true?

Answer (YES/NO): NO